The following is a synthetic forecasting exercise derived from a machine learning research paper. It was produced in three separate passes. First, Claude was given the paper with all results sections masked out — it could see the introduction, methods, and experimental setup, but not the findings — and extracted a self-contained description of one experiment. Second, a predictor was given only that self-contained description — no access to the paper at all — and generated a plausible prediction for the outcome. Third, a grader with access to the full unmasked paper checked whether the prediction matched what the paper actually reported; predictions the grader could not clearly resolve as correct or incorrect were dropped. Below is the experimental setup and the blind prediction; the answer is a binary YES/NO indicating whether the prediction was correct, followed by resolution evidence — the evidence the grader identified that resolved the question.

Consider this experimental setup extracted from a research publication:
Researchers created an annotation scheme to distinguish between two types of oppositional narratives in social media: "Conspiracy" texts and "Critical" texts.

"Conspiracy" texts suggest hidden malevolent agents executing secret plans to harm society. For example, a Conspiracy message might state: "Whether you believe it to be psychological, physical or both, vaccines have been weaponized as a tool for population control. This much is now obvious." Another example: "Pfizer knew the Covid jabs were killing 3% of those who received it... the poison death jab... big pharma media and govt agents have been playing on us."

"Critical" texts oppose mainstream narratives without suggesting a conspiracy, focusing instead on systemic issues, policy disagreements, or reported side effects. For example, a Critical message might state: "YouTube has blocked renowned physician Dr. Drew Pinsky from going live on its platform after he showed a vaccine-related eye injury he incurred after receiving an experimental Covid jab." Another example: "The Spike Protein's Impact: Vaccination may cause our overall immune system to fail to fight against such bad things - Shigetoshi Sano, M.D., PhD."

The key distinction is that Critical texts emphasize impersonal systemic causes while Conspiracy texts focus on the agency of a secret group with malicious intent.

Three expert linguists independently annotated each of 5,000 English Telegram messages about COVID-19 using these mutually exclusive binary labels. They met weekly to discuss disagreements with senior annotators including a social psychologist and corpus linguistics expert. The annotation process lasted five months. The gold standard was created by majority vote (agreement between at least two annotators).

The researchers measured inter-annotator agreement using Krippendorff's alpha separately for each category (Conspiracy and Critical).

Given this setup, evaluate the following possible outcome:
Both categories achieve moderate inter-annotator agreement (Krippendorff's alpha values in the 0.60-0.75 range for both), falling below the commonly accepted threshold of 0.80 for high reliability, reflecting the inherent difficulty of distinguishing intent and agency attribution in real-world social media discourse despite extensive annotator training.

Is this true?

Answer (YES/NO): NO